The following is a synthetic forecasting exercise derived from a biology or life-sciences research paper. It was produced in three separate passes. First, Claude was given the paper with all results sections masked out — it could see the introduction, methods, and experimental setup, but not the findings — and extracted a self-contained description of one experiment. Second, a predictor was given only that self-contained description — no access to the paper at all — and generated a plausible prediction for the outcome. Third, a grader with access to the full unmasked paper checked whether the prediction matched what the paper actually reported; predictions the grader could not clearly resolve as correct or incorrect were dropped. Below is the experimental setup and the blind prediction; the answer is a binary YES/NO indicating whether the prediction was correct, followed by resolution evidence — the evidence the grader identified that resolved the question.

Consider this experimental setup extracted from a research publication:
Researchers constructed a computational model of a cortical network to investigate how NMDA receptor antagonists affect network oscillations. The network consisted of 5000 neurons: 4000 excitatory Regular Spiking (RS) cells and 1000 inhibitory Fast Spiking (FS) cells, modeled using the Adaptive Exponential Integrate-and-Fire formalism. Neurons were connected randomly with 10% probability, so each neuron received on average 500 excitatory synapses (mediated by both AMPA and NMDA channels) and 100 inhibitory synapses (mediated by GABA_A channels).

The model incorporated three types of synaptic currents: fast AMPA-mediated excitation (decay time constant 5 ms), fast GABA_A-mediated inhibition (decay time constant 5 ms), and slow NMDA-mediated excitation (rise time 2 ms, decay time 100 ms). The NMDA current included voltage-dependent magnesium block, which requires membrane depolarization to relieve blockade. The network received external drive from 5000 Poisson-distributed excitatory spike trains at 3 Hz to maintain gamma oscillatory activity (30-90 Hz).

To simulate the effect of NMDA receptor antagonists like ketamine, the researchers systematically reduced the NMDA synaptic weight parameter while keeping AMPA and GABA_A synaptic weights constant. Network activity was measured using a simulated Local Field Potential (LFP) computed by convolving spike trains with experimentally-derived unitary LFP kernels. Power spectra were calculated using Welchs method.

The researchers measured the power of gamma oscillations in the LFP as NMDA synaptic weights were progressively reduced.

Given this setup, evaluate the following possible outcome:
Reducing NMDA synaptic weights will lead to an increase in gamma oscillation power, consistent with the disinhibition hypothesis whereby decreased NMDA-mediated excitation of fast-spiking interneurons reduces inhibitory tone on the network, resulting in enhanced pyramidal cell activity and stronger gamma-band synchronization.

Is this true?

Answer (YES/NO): YES